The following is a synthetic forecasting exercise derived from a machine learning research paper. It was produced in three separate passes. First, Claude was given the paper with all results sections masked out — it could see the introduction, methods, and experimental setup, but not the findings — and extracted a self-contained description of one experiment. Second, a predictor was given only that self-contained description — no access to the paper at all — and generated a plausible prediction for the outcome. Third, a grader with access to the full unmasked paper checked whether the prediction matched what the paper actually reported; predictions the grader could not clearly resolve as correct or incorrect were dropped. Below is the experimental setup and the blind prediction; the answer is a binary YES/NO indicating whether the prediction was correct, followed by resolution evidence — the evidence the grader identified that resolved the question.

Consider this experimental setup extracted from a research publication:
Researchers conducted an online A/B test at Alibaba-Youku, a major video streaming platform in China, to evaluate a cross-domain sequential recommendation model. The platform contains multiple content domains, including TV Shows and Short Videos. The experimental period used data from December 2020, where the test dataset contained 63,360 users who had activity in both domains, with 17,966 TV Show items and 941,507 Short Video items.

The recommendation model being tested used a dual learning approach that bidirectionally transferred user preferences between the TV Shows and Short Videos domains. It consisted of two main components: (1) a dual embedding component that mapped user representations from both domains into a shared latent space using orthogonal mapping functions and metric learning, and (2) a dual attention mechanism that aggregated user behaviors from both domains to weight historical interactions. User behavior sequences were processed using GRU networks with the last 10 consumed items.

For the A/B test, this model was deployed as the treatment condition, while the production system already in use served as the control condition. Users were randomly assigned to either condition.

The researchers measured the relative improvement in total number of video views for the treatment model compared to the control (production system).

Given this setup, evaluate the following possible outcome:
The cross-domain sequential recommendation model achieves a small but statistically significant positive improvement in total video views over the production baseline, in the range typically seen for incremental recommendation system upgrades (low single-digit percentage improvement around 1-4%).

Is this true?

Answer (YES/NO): NO